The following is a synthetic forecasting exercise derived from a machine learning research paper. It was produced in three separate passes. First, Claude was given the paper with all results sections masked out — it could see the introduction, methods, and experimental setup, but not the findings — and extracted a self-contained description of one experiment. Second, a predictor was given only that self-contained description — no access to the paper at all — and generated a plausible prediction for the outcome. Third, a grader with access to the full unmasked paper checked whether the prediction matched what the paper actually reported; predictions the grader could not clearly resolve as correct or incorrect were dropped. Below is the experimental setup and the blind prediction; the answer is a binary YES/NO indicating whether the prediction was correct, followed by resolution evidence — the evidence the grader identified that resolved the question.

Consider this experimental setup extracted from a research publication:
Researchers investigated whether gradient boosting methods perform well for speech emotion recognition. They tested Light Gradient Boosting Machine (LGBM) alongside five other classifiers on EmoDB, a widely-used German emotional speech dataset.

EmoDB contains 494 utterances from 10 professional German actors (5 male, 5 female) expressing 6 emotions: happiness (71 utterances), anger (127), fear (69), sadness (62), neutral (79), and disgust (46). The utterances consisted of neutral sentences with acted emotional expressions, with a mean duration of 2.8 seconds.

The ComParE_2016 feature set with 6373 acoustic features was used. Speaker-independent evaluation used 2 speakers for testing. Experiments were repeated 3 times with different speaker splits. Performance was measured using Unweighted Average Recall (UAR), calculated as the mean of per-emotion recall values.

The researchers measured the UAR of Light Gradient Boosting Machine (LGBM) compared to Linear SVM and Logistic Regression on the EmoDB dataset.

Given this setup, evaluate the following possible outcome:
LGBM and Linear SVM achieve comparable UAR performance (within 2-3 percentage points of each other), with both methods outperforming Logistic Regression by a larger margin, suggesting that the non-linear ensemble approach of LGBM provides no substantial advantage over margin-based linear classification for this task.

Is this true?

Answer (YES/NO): NO